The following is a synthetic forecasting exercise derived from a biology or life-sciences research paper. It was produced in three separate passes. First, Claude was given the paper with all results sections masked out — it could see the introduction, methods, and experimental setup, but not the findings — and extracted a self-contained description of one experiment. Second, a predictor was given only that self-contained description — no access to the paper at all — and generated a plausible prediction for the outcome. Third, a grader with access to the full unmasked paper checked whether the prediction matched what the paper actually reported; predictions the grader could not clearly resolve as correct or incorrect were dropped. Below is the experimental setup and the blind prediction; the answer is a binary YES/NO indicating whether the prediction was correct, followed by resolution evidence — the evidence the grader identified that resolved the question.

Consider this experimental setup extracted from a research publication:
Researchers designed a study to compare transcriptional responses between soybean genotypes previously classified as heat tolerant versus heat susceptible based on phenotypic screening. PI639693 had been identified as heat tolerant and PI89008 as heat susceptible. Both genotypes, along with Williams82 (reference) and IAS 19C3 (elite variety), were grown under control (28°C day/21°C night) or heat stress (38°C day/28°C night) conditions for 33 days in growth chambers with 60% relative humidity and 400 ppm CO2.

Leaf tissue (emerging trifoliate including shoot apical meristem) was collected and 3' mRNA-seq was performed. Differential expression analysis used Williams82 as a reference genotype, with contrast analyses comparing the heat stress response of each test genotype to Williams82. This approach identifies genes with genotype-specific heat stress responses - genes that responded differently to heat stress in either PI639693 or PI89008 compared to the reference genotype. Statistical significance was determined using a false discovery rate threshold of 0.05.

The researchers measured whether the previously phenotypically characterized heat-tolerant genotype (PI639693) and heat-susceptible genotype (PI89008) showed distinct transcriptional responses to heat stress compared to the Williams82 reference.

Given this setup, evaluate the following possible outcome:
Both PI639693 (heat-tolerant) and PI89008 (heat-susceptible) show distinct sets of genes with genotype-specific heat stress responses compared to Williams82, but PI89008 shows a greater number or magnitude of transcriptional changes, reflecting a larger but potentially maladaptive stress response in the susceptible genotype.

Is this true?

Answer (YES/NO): YES